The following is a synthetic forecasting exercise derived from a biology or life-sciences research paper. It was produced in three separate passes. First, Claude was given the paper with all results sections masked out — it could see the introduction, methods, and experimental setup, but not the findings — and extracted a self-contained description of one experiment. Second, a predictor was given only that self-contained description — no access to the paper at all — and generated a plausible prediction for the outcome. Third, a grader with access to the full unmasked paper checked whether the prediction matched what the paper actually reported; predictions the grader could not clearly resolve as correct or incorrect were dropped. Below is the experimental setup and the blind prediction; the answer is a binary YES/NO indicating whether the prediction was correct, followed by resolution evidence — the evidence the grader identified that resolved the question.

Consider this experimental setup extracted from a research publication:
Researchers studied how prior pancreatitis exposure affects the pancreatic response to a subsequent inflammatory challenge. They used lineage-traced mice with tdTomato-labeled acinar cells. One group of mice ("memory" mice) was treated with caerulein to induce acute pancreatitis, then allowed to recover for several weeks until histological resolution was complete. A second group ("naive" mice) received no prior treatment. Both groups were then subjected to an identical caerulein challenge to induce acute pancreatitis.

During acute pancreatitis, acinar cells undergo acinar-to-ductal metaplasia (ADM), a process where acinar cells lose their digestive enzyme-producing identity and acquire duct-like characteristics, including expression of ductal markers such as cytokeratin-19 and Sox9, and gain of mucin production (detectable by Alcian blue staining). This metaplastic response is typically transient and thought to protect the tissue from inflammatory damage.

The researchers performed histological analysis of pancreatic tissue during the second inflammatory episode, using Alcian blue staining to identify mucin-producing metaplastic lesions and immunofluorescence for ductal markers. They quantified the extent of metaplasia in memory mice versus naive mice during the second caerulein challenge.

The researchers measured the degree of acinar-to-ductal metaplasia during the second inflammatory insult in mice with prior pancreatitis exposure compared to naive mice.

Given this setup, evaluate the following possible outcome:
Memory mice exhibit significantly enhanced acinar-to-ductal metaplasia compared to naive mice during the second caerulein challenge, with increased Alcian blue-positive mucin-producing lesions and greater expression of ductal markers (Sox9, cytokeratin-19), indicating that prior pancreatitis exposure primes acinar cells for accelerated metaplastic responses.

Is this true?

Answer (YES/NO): NO